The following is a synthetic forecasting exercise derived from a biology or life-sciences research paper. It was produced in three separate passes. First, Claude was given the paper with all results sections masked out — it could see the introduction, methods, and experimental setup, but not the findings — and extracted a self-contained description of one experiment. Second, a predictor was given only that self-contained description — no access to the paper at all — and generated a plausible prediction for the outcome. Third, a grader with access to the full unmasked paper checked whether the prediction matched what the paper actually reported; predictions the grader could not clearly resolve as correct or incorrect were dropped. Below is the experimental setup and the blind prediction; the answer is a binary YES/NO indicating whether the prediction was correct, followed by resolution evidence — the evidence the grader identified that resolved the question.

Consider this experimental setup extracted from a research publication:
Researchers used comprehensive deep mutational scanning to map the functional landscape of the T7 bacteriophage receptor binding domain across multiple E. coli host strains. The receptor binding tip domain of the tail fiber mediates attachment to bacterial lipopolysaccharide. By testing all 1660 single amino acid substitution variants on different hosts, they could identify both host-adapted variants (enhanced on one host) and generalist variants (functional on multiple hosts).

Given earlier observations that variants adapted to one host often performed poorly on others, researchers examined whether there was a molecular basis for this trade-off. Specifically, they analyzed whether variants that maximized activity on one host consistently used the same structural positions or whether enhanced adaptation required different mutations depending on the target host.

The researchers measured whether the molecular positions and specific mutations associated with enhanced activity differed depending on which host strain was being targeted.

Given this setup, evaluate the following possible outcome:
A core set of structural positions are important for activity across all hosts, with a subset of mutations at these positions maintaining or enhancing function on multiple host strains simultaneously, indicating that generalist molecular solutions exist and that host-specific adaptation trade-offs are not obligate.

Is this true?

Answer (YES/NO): NO